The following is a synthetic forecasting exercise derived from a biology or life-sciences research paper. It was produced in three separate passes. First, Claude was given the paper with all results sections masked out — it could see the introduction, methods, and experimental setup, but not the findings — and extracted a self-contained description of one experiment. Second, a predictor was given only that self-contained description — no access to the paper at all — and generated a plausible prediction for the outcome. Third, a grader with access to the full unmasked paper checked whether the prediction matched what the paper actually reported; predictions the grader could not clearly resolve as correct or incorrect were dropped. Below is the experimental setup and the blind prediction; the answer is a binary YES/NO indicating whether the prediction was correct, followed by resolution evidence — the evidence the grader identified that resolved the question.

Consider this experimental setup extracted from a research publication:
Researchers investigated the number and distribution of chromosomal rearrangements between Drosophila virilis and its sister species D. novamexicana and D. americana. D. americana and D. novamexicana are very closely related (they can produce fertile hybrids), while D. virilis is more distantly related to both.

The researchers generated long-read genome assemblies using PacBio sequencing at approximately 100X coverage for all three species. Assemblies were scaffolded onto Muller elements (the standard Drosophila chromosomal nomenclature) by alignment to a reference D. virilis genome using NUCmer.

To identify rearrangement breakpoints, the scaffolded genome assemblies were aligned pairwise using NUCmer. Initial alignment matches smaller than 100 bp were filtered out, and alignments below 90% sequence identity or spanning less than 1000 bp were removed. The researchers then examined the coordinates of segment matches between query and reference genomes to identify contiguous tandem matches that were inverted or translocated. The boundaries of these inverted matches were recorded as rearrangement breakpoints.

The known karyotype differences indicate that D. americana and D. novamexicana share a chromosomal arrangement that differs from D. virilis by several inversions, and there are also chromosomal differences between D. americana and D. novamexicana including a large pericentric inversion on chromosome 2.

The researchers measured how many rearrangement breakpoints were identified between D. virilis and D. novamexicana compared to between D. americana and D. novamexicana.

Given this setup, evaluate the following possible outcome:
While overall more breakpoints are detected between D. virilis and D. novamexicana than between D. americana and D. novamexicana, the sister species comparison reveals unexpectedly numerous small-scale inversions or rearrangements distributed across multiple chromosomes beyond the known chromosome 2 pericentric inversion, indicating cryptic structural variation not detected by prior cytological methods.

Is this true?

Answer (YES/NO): NO